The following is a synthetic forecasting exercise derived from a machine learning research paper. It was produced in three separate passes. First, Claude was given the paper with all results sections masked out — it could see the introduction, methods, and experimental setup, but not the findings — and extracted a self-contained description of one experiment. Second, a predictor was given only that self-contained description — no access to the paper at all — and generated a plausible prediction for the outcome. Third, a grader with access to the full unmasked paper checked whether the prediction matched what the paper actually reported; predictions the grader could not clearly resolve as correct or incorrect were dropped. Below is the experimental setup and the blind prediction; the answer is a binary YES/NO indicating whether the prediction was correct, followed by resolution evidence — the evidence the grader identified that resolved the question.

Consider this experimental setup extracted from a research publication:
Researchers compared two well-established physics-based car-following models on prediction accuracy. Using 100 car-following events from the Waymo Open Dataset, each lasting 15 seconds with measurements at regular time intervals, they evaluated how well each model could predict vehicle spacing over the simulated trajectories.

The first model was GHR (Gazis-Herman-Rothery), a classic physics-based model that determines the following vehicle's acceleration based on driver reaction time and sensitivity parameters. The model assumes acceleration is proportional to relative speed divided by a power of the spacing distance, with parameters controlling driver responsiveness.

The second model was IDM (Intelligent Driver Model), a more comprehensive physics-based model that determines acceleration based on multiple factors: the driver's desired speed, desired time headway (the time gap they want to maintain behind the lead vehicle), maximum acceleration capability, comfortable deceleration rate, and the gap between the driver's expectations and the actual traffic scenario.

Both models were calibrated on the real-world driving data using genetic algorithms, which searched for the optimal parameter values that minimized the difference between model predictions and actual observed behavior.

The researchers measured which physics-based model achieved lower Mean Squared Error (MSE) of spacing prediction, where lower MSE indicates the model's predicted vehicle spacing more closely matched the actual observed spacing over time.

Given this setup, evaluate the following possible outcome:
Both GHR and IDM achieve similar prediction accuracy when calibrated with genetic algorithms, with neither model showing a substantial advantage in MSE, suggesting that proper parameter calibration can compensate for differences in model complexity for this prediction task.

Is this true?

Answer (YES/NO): NO